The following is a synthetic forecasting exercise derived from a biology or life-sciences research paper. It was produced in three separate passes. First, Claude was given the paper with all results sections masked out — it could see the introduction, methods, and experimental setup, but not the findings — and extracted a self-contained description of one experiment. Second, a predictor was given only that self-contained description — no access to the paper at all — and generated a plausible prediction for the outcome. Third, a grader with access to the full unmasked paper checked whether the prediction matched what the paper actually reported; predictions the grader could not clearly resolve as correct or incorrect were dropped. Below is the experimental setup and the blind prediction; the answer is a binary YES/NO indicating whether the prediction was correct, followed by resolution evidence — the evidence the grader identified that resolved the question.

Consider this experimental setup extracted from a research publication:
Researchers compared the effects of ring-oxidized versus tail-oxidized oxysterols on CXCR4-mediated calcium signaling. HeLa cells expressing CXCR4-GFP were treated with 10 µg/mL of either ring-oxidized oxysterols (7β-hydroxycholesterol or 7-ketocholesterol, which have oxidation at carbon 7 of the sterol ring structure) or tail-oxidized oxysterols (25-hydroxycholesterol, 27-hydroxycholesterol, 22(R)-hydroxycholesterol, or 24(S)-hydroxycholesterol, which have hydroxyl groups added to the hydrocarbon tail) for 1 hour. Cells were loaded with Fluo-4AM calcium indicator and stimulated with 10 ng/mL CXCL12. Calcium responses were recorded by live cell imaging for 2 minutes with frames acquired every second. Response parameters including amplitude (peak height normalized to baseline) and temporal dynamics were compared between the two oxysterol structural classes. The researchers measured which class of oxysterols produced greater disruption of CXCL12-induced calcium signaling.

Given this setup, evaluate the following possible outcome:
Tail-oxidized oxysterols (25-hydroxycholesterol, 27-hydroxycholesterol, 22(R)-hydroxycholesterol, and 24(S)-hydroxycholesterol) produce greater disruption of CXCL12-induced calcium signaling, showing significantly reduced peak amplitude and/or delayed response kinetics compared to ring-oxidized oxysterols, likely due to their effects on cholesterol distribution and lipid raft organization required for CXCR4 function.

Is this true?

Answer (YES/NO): YES